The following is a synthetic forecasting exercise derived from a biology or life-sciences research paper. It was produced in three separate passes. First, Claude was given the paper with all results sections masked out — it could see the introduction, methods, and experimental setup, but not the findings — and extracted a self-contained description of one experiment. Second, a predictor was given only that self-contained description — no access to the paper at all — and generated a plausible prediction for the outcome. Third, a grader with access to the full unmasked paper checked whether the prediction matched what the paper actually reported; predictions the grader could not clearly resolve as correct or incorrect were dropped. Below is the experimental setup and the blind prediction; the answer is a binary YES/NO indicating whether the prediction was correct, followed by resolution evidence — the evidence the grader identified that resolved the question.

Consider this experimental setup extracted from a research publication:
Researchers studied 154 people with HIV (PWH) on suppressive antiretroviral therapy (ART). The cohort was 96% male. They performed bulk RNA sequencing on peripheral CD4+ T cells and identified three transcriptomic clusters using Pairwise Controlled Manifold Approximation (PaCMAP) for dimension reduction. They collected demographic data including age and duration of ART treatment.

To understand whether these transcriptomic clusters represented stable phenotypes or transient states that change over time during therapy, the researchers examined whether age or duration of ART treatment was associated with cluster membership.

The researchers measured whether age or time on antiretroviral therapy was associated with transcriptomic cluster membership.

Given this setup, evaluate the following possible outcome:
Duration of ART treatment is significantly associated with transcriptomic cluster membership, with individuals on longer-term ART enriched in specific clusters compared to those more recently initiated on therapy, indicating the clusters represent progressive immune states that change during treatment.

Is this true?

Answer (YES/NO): NO